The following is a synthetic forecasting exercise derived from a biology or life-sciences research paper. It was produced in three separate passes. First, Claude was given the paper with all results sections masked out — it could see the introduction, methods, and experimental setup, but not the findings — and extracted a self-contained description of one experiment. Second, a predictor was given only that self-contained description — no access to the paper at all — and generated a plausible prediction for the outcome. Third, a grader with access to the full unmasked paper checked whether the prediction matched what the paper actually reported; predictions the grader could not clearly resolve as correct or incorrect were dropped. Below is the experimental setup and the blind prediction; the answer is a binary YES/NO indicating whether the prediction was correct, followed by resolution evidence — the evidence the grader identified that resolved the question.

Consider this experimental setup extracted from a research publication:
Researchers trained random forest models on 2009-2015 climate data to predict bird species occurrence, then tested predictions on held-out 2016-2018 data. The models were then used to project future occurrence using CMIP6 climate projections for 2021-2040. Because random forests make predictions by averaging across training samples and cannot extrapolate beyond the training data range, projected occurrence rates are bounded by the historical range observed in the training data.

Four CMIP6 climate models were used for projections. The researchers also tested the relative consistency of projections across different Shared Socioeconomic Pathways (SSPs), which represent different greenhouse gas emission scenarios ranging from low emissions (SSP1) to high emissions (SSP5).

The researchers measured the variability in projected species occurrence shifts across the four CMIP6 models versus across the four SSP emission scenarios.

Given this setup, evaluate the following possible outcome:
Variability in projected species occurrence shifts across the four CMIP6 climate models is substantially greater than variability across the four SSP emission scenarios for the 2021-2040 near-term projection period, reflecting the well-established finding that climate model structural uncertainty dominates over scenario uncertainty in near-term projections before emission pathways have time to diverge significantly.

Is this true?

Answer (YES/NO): NO